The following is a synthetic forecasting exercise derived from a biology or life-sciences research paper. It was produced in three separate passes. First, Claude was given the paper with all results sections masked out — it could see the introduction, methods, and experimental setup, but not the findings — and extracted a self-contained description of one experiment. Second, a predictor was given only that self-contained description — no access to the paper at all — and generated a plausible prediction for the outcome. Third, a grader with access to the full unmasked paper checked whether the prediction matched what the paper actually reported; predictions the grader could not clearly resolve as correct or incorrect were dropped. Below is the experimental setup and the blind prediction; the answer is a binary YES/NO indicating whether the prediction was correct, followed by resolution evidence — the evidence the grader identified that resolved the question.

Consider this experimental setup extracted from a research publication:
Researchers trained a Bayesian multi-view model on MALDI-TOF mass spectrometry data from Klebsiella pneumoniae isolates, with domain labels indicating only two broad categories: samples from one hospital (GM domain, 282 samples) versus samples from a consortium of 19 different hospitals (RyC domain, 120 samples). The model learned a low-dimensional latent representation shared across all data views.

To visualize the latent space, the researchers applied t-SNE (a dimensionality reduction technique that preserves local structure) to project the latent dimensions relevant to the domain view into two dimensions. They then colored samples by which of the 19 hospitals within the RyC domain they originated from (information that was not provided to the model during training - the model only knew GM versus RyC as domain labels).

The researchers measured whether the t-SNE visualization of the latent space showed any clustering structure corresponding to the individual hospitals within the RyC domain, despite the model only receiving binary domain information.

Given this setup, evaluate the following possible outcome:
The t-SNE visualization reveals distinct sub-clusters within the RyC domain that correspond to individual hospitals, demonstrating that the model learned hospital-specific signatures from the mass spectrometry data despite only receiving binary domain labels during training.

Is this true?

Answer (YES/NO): YES